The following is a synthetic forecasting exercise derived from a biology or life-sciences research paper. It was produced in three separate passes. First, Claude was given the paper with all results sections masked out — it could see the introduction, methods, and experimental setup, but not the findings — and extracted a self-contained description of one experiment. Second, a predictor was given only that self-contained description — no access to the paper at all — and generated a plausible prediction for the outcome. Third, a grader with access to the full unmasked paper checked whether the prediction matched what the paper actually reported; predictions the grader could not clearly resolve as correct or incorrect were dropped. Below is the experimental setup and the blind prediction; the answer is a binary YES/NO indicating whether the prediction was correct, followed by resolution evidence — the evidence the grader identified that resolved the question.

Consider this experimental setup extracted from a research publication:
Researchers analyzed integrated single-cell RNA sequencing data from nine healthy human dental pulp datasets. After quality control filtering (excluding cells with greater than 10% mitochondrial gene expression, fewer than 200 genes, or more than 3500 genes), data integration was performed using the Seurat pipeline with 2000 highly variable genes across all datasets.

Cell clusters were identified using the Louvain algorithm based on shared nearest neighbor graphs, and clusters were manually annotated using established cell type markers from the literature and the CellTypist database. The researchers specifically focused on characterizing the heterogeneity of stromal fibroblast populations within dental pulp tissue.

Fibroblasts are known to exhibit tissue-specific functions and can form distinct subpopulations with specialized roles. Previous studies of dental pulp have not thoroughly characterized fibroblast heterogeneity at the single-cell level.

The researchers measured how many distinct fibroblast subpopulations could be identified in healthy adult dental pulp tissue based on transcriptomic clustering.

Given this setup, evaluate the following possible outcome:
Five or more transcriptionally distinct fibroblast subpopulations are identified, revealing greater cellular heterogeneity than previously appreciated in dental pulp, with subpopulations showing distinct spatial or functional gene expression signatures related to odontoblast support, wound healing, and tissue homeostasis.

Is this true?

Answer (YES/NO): NO